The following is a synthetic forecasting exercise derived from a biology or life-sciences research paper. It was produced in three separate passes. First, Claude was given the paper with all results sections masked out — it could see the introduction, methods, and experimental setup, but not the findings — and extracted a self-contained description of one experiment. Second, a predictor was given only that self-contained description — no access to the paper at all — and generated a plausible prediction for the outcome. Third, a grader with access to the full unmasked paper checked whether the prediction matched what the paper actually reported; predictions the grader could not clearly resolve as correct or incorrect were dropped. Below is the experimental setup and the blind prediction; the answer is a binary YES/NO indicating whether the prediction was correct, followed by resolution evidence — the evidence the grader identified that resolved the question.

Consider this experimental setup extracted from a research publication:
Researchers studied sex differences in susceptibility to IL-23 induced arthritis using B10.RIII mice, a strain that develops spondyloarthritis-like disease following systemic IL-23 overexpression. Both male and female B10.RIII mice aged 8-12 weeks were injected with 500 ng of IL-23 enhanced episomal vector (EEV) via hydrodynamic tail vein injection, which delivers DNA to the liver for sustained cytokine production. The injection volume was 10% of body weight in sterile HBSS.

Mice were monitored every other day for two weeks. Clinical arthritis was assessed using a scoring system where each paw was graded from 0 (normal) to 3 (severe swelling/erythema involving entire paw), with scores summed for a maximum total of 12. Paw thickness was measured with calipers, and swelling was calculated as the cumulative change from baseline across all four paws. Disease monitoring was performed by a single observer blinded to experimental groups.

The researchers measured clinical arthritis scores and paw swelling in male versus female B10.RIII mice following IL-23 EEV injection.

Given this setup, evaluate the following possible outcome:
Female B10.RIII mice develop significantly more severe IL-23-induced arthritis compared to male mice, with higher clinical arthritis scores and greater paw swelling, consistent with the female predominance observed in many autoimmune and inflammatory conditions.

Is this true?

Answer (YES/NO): YES